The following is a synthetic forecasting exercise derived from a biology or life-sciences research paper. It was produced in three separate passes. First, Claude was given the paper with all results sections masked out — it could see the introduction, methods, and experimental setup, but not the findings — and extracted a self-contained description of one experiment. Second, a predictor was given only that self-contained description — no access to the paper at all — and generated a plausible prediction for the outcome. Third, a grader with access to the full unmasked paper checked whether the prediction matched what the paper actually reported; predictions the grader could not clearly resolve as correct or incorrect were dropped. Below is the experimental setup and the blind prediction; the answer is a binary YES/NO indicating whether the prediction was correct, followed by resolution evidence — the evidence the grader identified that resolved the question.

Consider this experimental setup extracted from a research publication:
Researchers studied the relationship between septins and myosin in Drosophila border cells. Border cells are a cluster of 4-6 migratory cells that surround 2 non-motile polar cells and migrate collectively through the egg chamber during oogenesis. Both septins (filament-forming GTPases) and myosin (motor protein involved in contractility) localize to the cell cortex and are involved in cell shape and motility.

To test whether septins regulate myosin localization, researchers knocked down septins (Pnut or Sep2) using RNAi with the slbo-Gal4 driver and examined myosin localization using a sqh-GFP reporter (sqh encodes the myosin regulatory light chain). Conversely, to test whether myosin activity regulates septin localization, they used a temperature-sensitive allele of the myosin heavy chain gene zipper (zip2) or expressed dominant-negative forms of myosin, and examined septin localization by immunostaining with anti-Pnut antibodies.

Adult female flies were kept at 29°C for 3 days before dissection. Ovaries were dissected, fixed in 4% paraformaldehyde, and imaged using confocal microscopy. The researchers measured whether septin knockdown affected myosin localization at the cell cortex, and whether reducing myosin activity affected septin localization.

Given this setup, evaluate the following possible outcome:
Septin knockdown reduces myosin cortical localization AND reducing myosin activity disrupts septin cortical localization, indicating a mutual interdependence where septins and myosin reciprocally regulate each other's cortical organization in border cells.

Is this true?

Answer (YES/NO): NO